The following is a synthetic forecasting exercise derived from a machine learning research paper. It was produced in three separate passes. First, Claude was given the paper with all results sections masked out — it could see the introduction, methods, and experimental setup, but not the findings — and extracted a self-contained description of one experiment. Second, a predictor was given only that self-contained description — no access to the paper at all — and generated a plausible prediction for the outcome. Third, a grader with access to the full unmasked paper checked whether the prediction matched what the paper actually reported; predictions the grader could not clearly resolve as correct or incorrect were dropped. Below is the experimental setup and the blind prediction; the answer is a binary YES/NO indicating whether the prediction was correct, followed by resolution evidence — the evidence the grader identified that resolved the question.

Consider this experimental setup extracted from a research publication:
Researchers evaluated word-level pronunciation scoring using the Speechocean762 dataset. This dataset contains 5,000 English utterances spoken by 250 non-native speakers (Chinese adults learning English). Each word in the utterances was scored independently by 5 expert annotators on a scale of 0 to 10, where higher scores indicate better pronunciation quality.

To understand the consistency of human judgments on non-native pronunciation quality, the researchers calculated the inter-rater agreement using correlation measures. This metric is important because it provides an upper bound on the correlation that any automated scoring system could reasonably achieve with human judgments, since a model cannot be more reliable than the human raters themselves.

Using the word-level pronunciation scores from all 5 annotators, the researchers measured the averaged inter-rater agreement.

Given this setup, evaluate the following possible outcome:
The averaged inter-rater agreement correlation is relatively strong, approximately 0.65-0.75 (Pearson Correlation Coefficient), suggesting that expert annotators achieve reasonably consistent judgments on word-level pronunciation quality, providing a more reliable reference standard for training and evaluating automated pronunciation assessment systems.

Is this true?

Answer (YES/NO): YES